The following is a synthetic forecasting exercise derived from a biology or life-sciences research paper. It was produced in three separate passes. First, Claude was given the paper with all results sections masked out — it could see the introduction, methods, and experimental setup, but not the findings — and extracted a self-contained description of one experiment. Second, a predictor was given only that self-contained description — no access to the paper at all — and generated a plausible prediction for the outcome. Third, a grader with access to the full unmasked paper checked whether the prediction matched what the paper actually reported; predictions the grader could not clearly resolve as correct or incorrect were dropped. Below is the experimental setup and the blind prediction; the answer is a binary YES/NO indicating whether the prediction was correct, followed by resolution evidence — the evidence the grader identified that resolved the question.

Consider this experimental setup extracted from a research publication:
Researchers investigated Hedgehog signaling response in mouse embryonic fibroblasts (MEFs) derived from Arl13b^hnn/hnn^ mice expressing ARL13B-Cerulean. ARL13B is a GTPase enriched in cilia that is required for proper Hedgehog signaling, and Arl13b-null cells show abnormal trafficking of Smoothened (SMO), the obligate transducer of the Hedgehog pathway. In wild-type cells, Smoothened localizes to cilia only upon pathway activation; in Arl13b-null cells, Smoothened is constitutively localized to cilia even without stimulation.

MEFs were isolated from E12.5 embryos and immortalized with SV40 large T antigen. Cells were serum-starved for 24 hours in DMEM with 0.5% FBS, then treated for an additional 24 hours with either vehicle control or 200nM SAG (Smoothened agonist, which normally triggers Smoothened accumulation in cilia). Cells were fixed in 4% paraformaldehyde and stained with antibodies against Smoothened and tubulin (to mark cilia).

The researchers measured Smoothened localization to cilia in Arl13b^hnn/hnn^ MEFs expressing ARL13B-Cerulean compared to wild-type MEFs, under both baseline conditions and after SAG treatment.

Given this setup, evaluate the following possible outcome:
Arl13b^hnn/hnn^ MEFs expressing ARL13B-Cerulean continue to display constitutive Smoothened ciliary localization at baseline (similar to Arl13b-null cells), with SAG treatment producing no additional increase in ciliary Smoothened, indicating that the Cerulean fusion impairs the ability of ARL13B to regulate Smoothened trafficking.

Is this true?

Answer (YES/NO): NO